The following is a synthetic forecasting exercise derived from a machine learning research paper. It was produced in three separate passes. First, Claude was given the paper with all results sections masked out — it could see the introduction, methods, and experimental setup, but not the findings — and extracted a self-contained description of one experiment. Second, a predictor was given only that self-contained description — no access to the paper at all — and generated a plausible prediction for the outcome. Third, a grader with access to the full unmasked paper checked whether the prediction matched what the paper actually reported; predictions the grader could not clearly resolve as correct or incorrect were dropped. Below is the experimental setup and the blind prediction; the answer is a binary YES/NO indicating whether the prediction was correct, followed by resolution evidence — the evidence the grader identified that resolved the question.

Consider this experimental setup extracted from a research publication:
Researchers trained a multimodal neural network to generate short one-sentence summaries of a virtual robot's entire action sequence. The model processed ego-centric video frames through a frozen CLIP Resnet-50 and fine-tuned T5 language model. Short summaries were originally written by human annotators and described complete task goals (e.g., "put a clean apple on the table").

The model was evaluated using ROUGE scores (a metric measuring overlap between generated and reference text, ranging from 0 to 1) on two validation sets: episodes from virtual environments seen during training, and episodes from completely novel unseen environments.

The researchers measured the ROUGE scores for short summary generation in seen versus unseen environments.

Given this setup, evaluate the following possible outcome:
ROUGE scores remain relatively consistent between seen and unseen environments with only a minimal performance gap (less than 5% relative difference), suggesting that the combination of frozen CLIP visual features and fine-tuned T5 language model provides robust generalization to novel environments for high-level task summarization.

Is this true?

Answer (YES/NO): NO